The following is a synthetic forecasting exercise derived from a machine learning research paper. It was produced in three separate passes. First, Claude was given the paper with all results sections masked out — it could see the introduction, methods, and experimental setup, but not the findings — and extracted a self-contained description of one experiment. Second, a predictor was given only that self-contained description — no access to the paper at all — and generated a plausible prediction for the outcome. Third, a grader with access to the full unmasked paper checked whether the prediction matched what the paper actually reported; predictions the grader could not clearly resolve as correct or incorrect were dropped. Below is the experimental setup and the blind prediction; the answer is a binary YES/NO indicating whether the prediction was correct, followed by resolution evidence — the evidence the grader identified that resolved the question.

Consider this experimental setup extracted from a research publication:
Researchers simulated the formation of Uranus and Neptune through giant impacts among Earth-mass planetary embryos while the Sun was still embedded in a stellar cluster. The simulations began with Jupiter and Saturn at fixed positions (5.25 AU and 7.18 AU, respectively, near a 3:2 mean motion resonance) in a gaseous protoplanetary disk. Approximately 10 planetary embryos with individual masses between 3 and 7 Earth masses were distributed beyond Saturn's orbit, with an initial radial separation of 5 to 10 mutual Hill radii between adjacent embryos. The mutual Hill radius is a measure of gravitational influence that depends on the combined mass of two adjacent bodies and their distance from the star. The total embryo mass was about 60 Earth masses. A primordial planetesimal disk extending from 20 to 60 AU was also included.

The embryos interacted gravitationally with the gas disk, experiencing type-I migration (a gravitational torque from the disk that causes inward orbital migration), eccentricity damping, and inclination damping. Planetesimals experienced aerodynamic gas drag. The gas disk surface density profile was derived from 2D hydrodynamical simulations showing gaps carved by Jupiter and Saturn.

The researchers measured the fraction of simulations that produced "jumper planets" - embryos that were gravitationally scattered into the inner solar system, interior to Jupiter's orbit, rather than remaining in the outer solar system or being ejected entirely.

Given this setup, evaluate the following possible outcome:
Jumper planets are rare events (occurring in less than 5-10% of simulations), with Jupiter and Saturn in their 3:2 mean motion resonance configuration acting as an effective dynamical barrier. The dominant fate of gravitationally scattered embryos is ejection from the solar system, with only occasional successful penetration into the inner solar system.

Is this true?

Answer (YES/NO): NO